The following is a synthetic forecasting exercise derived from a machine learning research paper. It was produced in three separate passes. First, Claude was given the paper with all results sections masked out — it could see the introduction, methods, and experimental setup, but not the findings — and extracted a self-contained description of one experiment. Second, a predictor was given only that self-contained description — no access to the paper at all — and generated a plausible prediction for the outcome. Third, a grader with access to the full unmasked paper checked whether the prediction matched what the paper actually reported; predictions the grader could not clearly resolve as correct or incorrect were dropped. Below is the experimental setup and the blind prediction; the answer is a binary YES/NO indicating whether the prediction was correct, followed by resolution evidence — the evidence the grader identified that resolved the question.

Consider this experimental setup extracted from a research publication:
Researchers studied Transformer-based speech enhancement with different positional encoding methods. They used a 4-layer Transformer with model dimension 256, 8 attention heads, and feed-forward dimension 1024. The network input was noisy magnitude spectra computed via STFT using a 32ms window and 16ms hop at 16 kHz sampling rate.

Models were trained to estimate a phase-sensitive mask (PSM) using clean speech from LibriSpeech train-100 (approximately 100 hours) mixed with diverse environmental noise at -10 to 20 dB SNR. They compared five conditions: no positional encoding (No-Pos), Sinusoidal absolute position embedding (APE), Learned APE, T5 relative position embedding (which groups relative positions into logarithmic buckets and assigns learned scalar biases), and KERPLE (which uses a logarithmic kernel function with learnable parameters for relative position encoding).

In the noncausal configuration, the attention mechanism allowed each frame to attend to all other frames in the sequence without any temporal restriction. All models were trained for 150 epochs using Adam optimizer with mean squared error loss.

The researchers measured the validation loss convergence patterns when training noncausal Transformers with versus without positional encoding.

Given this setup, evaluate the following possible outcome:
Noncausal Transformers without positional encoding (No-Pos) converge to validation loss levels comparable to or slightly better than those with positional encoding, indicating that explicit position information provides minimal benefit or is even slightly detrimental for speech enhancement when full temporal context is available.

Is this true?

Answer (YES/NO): NO